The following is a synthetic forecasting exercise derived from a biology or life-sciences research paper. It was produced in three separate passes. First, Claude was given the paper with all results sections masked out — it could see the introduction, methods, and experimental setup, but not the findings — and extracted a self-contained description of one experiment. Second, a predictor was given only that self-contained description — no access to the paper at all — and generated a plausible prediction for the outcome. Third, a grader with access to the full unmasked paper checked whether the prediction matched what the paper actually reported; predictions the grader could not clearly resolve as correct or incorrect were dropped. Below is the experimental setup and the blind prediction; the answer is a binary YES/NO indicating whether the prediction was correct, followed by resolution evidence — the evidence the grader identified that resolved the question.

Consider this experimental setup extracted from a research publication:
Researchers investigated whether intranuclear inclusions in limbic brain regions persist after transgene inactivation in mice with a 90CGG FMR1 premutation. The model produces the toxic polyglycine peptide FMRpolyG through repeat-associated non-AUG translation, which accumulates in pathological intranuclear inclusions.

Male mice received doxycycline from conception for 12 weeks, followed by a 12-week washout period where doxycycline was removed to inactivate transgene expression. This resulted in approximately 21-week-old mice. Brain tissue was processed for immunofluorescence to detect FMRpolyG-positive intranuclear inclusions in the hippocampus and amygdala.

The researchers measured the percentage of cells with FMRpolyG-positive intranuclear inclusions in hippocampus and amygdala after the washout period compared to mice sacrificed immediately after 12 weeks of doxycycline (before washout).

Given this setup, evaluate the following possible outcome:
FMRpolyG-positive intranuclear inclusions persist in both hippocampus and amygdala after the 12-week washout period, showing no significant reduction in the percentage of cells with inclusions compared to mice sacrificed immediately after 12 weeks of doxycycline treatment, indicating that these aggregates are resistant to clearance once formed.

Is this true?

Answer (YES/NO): NO